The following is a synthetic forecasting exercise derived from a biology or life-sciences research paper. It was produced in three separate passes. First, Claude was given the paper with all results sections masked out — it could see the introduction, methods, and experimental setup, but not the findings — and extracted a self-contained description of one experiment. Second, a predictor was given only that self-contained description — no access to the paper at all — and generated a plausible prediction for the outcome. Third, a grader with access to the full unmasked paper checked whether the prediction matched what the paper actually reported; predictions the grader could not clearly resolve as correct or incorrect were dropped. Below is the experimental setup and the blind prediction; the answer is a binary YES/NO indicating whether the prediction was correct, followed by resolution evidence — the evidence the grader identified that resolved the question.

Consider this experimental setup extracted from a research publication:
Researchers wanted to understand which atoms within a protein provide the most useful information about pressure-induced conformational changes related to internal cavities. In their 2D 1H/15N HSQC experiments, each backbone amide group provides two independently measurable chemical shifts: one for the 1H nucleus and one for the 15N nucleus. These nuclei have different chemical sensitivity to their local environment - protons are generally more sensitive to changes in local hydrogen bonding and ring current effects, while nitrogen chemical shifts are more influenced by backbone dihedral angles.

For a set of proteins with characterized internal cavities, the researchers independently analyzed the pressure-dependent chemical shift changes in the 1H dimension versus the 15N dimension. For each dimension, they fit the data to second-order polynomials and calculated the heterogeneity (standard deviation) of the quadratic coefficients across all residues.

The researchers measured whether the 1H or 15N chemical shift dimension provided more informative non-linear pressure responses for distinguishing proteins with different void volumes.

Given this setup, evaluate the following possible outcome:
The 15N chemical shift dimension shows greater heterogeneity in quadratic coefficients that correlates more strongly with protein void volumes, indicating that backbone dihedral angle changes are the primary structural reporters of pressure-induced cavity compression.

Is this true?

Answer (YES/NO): NO